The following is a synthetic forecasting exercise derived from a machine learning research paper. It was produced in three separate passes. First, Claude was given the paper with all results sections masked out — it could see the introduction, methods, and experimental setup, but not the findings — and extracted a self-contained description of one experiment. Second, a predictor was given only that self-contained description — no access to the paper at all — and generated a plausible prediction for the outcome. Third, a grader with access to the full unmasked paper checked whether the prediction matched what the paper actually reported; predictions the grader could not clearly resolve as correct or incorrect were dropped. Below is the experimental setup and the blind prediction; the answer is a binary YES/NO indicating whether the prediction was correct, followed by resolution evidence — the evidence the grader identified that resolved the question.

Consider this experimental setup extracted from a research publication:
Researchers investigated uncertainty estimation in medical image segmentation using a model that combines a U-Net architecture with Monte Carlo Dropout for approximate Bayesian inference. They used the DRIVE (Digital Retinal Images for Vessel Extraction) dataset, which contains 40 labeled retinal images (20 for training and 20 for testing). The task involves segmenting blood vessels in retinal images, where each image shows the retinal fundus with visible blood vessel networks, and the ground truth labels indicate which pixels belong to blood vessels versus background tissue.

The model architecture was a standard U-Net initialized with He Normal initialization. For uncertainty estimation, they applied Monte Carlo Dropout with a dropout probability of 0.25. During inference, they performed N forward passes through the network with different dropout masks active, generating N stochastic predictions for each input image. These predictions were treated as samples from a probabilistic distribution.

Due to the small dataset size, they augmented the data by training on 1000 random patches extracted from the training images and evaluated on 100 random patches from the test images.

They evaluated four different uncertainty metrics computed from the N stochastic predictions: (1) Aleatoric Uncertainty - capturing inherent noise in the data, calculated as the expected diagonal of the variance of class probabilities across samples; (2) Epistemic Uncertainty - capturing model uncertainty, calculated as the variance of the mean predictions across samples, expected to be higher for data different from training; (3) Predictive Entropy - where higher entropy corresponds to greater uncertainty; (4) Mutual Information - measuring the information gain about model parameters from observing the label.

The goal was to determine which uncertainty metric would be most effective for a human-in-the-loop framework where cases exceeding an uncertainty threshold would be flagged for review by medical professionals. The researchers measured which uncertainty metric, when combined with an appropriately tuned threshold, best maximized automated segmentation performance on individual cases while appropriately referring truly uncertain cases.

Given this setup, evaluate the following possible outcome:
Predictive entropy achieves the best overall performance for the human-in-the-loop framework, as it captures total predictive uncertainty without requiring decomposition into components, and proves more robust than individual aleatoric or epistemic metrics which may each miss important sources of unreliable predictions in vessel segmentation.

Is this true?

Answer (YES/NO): NO